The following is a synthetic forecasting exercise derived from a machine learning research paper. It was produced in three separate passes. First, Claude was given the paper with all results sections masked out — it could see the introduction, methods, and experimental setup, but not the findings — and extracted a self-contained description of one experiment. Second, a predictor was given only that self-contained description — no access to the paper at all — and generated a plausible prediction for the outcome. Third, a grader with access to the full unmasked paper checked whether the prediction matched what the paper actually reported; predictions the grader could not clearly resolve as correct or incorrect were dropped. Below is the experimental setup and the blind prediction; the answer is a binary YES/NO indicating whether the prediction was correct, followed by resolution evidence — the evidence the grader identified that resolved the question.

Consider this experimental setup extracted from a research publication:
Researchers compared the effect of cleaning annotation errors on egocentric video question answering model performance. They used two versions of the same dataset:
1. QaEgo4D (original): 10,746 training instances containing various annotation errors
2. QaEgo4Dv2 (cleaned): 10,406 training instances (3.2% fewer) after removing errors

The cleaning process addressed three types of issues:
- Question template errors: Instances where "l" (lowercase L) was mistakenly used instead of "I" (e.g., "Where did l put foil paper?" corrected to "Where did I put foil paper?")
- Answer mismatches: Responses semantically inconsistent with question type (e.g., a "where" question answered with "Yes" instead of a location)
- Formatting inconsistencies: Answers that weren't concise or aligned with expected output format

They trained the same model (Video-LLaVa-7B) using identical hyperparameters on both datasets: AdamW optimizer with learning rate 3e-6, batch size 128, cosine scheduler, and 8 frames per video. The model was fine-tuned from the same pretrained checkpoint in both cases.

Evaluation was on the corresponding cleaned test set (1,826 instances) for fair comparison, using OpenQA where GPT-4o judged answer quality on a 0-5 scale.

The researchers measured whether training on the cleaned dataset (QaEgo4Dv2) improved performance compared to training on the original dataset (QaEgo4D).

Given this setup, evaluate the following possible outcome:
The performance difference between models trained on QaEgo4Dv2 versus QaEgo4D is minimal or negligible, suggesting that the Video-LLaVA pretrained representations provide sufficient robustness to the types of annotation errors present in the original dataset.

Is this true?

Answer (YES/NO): NO